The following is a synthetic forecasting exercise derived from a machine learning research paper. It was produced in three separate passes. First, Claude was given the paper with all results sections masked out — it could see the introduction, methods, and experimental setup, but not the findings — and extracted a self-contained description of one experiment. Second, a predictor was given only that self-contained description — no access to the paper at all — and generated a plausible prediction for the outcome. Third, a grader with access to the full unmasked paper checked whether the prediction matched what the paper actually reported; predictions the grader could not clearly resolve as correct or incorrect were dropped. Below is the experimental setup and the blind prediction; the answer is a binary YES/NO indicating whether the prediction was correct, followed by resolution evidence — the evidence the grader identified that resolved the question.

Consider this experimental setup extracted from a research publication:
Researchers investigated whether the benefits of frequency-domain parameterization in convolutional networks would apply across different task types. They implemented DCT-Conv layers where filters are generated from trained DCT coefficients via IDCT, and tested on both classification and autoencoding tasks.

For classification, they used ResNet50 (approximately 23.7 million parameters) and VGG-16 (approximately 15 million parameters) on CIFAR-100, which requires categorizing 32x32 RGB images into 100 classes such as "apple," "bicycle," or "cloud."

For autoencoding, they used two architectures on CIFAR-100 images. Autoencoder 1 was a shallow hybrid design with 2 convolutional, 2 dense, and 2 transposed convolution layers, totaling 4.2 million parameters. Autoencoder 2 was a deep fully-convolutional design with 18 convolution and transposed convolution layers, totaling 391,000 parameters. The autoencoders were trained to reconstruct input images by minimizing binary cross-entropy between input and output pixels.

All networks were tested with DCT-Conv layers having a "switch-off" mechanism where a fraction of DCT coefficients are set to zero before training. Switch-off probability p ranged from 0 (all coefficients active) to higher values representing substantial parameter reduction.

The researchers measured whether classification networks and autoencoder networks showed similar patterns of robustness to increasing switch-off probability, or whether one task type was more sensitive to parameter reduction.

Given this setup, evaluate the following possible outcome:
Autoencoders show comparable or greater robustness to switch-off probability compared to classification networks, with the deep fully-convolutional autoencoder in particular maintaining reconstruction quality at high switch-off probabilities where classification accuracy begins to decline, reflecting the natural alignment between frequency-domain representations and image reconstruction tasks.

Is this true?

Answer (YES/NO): NO